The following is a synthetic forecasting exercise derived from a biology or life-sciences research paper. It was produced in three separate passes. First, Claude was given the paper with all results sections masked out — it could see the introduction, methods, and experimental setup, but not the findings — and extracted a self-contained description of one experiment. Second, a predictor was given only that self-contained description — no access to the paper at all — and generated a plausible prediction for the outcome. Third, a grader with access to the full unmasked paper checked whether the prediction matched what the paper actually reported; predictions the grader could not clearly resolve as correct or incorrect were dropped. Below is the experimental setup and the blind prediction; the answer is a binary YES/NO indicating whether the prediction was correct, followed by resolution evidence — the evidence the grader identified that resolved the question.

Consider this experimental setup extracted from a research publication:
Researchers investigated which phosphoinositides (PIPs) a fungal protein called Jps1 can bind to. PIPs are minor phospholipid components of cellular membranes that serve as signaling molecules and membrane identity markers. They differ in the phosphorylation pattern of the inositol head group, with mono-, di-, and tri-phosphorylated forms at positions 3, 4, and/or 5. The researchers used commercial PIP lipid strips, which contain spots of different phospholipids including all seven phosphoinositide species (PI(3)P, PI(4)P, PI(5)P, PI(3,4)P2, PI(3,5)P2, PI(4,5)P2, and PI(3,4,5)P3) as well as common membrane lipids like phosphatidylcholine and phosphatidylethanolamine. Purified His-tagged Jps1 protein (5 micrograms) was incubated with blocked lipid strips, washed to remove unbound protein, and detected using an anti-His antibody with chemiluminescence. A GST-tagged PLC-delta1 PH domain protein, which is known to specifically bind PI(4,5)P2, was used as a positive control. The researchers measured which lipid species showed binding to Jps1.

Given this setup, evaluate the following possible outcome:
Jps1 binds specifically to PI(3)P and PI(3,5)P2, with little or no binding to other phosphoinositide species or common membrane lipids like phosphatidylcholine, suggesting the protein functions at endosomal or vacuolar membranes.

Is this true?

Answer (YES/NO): NO